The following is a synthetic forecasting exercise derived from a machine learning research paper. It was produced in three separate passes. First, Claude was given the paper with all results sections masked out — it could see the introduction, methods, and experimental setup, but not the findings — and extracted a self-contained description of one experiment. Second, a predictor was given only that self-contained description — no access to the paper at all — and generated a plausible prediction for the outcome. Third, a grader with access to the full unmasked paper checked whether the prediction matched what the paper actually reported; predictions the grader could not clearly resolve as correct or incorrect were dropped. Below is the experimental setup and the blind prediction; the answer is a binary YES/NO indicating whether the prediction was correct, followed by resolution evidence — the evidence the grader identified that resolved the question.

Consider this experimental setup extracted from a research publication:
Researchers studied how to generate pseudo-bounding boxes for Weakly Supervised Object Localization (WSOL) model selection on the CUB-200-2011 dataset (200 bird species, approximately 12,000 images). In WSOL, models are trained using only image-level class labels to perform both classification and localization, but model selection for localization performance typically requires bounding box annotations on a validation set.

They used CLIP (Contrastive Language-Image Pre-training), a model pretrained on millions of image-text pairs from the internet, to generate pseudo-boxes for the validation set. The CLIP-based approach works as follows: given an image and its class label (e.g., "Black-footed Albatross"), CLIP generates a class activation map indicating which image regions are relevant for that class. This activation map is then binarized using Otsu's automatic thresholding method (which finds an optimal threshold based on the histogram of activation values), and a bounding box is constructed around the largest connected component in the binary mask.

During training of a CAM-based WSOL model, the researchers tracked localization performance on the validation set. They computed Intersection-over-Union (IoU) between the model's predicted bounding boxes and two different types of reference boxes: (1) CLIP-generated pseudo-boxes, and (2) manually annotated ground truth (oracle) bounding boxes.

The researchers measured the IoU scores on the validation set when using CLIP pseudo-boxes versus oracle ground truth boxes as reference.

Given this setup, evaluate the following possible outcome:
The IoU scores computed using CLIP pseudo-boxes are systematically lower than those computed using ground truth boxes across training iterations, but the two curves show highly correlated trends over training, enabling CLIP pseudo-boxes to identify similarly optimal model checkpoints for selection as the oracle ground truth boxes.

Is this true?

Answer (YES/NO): NO